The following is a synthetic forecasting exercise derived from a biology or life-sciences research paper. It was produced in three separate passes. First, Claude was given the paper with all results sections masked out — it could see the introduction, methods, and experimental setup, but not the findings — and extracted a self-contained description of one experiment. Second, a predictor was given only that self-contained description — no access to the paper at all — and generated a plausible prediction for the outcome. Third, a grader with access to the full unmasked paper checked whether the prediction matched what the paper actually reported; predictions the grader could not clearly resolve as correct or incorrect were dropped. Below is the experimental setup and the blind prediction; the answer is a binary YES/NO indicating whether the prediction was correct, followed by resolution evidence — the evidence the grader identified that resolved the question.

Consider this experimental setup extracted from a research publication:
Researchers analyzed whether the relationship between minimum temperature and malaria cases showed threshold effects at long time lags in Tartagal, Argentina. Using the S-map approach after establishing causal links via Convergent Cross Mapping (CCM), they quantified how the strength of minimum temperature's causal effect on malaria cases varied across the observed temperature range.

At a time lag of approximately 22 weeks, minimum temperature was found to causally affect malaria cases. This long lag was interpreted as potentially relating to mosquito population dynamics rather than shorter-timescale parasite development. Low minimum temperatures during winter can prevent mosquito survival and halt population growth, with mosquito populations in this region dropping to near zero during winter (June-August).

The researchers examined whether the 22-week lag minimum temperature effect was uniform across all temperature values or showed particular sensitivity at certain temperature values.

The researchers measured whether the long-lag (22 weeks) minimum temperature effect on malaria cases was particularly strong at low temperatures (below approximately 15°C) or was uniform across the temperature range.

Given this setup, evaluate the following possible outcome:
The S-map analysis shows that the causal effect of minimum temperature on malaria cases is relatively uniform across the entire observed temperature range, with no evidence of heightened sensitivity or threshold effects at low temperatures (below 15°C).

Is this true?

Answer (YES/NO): NO